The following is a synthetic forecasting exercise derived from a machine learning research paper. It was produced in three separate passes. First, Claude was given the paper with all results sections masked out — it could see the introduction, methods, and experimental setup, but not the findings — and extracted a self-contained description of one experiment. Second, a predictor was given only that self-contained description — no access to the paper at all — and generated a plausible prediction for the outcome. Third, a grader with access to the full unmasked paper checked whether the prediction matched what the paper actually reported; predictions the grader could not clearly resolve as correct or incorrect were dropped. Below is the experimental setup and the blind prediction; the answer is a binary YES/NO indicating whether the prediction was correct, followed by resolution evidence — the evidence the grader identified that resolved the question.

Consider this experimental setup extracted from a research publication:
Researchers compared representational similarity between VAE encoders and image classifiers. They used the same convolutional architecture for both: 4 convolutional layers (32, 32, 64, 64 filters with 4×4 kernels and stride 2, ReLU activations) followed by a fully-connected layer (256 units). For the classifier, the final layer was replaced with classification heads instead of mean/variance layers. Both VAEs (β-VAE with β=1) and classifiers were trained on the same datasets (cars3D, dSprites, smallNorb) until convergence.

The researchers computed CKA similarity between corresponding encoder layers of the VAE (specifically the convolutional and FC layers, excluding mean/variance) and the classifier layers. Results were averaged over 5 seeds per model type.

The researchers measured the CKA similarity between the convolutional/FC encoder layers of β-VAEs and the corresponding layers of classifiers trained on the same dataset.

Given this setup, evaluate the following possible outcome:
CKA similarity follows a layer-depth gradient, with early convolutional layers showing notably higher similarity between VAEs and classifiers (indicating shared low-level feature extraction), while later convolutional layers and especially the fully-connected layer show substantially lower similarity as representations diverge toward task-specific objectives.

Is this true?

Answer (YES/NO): NO